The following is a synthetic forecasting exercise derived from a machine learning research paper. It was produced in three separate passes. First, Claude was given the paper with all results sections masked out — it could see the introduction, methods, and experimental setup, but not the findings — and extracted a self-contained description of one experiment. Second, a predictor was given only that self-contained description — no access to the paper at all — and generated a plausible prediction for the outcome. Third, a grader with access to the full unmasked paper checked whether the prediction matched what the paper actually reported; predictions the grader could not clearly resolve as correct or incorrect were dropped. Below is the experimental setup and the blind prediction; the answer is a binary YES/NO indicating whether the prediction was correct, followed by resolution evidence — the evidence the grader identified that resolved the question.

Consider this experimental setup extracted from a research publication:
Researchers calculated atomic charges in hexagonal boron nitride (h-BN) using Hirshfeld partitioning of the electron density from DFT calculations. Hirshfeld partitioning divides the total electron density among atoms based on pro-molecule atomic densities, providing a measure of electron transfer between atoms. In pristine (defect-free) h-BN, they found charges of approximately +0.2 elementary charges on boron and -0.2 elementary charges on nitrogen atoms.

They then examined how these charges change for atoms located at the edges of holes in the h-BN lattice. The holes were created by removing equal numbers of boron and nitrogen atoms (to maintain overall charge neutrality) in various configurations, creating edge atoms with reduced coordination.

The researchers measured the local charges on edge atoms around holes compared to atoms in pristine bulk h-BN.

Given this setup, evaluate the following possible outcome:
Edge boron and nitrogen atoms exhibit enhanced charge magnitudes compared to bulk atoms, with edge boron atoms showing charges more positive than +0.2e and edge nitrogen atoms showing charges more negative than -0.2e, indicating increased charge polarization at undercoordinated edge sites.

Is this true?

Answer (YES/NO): YES